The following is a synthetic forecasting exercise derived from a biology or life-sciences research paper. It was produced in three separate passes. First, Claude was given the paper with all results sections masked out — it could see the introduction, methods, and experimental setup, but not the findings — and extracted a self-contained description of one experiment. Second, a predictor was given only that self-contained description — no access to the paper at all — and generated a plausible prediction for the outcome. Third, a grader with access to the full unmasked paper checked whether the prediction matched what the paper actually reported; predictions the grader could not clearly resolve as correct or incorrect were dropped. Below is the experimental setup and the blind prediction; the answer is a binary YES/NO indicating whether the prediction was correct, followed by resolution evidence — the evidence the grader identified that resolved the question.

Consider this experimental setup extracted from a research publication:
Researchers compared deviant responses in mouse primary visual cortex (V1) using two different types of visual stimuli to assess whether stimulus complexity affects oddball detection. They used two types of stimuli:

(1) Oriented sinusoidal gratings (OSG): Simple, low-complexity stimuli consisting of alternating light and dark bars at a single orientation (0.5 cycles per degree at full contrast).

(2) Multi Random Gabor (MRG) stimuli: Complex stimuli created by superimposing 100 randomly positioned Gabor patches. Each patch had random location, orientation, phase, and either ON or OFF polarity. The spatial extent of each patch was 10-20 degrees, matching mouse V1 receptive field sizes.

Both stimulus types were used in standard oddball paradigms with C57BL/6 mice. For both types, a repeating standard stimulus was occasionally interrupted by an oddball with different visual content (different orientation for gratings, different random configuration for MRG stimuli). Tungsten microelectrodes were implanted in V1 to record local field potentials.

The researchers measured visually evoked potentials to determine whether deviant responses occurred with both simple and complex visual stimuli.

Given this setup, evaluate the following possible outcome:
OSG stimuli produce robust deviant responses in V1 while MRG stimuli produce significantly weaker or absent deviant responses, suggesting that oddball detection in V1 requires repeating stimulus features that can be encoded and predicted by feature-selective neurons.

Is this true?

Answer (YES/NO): NO